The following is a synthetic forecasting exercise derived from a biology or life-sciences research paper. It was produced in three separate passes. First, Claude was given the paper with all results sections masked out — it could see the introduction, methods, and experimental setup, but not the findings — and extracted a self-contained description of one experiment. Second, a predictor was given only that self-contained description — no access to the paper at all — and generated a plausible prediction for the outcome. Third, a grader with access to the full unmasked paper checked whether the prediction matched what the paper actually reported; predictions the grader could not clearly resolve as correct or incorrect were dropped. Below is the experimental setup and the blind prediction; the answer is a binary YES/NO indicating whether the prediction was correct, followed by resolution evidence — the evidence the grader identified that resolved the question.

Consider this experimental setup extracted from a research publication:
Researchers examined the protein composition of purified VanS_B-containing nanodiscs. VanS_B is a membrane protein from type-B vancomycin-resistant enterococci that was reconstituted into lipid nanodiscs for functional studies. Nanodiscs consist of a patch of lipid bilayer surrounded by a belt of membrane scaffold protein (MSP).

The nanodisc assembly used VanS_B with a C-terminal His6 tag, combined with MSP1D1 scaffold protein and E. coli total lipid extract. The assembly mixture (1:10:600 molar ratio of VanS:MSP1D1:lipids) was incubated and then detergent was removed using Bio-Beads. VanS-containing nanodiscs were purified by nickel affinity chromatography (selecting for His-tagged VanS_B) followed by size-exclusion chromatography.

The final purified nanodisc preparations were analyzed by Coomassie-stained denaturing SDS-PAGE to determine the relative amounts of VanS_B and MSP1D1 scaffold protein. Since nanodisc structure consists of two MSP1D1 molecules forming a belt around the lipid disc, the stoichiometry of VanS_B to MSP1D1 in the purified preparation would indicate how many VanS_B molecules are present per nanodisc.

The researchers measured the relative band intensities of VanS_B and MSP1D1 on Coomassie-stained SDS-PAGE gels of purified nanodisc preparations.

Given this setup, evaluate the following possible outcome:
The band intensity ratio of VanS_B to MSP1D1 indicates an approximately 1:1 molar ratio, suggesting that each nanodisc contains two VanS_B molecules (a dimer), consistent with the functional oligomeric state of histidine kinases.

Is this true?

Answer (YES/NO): YES